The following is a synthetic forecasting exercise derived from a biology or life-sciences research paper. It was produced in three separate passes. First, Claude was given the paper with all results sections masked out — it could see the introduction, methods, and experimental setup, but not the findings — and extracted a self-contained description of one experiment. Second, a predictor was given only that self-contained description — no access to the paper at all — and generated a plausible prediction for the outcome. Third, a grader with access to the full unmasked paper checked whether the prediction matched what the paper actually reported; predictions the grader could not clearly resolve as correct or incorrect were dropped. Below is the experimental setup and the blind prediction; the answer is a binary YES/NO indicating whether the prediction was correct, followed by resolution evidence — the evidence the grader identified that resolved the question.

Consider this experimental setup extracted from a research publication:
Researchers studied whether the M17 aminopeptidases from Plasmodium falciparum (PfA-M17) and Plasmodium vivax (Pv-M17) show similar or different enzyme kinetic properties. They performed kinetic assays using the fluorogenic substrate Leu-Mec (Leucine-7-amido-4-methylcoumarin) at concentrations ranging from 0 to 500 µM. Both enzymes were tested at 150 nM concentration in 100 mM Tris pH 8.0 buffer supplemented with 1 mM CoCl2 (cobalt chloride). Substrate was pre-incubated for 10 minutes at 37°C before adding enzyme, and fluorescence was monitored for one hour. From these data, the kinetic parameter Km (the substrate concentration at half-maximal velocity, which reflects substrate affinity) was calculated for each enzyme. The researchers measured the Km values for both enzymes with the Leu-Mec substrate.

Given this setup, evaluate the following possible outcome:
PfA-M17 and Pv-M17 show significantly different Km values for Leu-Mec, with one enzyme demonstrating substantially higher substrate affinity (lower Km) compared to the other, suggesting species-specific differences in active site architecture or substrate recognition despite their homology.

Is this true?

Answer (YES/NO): NO